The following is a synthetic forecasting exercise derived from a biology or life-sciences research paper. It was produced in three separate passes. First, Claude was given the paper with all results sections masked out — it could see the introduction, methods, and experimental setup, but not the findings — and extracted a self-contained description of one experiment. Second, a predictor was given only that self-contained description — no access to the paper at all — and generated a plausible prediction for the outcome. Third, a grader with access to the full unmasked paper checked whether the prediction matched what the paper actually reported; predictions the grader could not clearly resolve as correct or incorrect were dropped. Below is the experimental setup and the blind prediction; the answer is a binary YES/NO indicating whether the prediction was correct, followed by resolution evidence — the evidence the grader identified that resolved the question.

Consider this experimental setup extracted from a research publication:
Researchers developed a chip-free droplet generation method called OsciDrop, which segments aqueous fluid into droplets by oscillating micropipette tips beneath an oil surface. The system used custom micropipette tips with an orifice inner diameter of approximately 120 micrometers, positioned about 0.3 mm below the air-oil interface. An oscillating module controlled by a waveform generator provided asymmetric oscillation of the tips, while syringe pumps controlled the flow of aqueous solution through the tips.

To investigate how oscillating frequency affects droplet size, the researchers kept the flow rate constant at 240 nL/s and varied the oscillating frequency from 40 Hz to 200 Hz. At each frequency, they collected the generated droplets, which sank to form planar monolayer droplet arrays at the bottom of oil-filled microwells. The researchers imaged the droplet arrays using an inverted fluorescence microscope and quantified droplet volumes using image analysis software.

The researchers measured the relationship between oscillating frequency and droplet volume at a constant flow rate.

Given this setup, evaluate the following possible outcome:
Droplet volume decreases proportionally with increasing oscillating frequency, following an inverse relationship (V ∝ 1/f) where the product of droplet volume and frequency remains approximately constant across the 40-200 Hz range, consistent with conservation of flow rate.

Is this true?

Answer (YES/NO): YES